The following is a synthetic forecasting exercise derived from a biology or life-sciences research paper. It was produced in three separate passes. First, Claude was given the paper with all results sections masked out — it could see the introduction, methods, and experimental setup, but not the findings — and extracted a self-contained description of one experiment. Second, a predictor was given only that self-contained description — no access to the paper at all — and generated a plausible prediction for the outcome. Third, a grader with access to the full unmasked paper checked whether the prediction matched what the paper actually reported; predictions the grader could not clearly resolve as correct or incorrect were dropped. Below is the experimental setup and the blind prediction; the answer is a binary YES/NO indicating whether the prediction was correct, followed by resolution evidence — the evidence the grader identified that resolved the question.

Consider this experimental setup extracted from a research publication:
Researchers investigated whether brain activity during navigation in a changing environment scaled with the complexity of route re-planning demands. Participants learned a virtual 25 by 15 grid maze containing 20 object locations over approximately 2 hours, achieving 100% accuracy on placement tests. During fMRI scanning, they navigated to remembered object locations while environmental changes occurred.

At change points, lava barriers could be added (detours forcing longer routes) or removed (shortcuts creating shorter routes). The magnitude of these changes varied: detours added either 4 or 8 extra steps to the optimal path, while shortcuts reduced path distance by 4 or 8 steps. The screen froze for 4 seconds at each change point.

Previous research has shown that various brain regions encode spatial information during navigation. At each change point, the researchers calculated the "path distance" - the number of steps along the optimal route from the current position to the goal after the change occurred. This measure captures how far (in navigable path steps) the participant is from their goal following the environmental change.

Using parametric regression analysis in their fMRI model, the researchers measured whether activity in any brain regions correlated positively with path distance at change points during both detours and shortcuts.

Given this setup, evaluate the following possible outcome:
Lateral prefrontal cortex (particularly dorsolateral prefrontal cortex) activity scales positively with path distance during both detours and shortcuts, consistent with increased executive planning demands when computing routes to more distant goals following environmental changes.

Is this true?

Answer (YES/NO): NO